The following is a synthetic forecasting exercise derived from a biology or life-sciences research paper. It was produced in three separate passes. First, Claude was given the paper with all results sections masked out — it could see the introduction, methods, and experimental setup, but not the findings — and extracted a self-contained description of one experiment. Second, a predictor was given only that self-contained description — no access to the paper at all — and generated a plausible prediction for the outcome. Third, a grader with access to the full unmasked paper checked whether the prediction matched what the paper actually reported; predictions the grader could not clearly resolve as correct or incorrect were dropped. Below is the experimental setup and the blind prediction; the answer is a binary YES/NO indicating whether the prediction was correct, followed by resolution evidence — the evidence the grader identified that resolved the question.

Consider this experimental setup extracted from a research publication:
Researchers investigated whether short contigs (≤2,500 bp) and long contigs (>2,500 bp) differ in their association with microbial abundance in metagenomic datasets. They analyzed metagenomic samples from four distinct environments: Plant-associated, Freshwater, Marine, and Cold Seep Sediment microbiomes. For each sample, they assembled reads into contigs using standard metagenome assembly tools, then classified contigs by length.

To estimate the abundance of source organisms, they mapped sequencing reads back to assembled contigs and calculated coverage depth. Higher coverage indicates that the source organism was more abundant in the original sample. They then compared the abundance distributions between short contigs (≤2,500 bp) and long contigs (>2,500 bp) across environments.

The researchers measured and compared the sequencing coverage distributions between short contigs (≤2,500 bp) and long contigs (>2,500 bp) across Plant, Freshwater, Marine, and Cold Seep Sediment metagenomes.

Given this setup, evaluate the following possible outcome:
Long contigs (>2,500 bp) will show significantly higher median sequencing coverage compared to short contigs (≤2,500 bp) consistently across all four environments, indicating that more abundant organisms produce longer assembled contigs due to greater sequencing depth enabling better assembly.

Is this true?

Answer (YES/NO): YES